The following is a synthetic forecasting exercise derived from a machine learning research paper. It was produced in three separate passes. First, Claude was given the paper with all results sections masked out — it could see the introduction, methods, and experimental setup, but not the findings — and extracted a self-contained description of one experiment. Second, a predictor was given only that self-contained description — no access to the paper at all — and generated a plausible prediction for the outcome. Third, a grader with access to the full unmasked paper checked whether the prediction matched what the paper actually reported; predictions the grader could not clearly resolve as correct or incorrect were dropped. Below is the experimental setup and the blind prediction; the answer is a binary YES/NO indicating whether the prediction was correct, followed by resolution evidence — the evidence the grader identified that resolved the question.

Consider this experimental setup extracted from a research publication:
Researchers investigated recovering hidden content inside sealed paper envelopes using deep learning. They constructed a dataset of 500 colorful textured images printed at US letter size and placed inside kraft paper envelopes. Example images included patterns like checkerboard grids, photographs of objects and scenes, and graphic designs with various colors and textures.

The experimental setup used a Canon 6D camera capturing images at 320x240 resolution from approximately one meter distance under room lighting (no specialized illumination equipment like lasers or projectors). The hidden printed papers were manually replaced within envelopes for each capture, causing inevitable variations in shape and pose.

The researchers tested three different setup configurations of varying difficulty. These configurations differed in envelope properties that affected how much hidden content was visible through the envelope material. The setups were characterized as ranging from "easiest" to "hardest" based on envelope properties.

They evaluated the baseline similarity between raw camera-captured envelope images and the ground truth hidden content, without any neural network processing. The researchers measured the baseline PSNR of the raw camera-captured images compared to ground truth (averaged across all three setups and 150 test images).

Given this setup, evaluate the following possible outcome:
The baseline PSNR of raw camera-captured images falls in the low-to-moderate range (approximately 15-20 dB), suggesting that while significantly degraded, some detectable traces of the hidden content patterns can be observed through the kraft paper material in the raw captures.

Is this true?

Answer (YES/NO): NO